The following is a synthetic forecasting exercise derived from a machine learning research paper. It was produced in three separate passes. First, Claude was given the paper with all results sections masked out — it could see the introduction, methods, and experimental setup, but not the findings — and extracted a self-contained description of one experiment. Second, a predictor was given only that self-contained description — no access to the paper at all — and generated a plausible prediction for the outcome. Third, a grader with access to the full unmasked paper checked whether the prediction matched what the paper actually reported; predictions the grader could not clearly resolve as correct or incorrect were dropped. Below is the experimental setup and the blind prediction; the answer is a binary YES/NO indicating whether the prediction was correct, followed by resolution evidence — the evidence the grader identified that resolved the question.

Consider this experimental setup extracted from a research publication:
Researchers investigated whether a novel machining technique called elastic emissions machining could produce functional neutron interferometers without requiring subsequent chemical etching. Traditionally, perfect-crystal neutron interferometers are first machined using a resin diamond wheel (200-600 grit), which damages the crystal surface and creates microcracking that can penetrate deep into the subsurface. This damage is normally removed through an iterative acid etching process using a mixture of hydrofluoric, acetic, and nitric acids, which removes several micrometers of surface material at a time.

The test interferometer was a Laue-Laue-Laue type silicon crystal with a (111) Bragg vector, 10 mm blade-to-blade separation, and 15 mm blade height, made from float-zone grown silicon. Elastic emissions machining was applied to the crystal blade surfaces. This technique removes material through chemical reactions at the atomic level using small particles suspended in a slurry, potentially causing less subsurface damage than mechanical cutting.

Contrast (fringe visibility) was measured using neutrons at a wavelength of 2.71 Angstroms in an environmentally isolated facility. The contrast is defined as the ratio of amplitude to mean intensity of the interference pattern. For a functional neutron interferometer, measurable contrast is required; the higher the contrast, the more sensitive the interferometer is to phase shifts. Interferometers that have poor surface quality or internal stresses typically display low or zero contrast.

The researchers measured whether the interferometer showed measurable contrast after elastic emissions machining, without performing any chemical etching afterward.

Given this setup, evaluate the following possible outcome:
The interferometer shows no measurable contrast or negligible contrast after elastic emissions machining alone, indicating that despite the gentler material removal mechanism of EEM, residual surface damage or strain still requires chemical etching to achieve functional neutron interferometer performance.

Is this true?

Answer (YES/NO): NO